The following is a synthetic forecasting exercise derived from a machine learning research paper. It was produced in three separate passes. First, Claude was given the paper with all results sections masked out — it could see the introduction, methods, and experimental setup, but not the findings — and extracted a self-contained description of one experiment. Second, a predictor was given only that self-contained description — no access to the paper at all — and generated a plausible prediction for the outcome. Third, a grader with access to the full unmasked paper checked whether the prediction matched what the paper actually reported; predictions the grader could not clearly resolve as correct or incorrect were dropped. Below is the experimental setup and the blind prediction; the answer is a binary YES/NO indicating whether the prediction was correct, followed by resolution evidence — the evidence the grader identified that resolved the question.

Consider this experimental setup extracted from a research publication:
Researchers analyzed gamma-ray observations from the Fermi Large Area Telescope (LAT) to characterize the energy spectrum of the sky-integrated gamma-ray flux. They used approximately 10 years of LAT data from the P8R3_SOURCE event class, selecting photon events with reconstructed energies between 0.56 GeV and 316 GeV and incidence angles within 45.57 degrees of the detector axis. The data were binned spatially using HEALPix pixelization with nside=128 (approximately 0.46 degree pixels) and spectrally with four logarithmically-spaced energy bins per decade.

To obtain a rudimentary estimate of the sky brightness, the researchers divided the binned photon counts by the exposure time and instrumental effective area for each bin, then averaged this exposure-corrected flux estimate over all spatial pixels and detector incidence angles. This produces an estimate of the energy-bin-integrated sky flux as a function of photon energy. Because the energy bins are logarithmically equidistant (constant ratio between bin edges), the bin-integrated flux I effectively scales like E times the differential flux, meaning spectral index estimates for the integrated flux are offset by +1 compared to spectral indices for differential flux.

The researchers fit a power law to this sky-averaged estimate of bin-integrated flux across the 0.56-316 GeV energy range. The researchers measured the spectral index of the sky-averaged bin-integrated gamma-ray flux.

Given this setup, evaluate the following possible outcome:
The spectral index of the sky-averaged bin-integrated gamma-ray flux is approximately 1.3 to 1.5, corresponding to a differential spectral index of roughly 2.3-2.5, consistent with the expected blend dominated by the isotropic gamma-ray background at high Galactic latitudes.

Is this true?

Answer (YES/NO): YES